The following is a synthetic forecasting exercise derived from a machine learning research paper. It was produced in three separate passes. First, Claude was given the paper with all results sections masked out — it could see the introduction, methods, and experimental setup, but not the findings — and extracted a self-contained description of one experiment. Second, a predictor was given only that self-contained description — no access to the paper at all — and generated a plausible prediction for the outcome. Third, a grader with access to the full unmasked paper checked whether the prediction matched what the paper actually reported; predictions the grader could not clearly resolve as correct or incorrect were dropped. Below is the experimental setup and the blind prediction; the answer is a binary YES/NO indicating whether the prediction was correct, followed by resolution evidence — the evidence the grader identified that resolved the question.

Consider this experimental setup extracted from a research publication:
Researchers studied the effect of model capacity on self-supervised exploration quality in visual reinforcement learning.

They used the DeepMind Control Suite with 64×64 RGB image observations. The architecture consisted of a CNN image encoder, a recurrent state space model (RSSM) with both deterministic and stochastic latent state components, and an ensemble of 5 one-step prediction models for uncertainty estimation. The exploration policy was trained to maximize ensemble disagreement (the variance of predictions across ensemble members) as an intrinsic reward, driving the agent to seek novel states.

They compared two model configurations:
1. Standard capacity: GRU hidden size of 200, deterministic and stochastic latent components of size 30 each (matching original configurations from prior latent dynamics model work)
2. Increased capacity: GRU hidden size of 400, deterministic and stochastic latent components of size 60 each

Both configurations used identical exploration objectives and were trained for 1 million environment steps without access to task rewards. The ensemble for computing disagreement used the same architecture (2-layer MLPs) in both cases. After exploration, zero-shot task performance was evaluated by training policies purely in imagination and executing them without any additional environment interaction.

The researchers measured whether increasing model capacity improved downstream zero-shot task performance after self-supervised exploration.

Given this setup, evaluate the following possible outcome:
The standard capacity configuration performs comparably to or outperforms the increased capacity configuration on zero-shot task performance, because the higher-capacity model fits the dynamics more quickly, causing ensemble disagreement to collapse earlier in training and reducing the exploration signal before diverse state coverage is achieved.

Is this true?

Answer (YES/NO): NO